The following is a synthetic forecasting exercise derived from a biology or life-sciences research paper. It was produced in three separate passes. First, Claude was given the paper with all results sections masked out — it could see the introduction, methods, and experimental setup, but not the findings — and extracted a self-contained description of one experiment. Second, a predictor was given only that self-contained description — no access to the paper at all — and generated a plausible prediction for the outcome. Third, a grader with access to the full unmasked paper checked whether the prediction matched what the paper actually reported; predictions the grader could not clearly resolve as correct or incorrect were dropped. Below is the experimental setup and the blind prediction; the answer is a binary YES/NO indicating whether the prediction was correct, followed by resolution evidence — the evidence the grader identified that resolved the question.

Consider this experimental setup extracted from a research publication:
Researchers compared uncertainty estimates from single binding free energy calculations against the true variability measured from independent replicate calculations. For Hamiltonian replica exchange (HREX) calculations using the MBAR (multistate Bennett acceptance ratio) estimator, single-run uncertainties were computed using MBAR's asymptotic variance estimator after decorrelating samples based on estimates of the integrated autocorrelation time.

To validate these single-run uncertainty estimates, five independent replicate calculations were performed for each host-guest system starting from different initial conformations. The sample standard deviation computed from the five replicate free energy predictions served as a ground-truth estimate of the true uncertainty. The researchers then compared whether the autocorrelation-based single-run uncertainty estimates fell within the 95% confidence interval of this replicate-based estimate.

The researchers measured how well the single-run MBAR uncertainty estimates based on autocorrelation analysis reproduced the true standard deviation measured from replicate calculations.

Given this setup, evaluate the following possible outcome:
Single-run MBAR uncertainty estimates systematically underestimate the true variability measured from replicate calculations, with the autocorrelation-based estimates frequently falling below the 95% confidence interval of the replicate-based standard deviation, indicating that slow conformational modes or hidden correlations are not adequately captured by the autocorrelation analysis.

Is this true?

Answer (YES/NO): NO